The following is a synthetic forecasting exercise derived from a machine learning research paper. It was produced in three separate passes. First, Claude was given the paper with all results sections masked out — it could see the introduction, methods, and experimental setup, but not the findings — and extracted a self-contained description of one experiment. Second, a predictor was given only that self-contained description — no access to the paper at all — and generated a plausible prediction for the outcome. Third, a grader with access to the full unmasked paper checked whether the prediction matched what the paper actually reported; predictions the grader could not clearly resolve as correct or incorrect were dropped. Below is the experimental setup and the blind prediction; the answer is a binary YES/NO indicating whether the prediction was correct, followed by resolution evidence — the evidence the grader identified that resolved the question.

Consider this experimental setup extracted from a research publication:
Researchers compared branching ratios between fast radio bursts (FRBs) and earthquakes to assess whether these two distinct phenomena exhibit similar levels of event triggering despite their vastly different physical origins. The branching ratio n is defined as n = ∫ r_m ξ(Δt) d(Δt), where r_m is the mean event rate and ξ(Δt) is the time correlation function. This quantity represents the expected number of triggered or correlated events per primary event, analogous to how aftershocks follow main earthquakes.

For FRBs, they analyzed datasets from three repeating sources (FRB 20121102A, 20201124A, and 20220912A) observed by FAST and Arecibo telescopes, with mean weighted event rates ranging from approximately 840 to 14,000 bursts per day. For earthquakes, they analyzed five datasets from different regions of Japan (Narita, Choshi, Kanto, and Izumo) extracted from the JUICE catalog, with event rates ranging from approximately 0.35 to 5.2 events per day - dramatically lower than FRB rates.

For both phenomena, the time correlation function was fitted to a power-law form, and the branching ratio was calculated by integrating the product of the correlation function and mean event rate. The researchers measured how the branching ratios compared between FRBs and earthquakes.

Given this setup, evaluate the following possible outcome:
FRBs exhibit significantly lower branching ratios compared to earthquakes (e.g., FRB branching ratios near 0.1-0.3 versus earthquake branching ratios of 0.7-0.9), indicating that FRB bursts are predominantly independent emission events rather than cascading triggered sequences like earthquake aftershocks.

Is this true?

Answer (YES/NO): NO